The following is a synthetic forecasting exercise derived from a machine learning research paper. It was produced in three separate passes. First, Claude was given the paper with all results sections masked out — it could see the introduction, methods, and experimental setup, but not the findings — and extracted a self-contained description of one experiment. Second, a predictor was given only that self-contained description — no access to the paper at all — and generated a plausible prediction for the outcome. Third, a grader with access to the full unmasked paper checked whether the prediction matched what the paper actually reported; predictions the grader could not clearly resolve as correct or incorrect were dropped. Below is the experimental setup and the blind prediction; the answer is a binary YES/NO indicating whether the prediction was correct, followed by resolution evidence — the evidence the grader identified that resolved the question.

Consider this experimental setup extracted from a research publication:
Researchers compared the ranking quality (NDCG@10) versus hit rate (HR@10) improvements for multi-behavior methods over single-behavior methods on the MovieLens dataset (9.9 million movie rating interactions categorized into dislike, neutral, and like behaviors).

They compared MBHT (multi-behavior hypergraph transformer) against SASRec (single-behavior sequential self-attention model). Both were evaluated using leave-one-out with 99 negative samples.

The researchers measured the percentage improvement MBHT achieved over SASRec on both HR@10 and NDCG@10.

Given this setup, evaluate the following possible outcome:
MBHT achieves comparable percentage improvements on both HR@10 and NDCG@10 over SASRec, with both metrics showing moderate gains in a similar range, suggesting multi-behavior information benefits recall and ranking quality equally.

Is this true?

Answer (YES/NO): NO